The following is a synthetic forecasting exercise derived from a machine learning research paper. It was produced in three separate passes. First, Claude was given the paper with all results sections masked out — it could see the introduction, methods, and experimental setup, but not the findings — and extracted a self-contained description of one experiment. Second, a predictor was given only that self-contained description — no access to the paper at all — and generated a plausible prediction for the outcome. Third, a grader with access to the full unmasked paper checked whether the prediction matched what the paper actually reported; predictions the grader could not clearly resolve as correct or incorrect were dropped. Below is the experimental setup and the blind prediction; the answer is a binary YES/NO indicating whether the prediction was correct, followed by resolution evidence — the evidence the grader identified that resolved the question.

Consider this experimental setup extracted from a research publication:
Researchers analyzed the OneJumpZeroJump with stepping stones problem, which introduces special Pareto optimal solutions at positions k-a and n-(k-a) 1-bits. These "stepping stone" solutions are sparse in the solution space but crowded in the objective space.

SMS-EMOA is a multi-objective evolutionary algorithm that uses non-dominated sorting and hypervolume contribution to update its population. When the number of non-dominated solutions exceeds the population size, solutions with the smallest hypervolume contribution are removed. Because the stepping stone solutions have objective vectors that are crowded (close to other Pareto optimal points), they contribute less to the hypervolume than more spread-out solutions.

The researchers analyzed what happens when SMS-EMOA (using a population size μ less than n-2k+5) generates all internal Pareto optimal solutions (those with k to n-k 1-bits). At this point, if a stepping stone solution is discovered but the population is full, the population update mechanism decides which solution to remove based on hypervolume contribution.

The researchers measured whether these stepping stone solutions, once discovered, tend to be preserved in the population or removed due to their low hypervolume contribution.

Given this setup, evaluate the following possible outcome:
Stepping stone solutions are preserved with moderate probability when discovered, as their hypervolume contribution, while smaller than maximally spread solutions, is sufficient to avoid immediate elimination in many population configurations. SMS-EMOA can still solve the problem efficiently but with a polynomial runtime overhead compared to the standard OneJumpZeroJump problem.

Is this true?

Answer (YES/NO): NO